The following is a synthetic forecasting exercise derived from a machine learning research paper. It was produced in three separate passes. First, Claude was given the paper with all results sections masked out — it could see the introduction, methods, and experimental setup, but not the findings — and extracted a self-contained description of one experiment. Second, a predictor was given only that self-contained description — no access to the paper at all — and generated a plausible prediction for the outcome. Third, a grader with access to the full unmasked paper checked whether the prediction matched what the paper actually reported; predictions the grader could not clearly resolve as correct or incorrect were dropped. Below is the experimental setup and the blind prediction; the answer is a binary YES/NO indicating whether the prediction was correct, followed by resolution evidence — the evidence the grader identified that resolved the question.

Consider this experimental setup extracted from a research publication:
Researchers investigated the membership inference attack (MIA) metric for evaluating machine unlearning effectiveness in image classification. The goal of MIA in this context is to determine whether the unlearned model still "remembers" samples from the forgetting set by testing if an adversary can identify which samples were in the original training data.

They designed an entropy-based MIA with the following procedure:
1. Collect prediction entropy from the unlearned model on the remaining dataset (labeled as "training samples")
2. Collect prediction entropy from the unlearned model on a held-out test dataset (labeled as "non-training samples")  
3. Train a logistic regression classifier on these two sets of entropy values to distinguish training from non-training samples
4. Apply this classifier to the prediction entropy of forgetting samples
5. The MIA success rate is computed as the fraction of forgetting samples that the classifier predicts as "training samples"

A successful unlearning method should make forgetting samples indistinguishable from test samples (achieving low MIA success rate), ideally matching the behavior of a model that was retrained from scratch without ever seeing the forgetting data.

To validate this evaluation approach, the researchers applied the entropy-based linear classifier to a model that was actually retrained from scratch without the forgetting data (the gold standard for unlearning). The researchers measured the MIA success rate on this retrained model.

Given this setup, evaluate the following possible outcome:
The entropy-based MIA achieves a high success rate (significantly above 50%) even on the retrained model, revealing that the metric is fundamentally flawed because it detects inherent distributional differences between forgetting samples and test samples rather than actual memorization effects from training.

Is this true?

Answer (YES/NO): NO